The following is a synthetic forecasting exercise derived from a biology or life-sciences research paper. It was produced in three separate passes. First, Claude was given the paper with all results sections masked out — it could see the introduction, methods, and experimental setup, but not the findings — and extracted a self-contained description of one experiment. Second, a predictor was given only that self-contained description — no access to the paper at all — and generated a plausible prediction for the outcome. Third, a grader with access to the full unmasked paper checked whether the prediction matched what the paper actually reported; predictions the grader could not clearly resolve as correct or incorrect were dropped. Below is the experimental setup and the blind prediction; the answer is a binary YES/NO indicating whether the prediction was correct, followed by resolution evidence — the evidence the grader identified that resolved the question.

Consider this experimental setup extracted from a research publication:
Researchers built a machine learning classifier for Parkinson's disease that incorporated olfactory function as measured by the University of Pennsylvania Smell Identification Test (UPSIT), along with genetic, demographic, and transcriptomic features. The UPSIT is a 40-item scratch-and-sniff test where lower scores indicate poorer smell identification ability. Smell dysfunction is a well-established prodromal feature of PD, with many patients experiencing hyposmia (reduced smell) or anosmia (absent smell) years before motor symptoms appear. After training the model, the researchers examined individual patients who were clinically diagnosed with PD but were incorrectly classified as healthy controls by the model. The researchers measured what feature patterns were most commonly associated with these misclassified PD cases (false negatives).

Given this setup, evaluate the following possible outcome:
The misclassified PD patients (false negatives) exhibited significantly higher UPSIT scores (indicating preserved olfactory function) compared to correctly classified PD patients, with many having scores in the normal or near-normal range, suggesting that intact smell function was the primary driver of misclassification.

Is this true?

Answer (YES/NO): YES